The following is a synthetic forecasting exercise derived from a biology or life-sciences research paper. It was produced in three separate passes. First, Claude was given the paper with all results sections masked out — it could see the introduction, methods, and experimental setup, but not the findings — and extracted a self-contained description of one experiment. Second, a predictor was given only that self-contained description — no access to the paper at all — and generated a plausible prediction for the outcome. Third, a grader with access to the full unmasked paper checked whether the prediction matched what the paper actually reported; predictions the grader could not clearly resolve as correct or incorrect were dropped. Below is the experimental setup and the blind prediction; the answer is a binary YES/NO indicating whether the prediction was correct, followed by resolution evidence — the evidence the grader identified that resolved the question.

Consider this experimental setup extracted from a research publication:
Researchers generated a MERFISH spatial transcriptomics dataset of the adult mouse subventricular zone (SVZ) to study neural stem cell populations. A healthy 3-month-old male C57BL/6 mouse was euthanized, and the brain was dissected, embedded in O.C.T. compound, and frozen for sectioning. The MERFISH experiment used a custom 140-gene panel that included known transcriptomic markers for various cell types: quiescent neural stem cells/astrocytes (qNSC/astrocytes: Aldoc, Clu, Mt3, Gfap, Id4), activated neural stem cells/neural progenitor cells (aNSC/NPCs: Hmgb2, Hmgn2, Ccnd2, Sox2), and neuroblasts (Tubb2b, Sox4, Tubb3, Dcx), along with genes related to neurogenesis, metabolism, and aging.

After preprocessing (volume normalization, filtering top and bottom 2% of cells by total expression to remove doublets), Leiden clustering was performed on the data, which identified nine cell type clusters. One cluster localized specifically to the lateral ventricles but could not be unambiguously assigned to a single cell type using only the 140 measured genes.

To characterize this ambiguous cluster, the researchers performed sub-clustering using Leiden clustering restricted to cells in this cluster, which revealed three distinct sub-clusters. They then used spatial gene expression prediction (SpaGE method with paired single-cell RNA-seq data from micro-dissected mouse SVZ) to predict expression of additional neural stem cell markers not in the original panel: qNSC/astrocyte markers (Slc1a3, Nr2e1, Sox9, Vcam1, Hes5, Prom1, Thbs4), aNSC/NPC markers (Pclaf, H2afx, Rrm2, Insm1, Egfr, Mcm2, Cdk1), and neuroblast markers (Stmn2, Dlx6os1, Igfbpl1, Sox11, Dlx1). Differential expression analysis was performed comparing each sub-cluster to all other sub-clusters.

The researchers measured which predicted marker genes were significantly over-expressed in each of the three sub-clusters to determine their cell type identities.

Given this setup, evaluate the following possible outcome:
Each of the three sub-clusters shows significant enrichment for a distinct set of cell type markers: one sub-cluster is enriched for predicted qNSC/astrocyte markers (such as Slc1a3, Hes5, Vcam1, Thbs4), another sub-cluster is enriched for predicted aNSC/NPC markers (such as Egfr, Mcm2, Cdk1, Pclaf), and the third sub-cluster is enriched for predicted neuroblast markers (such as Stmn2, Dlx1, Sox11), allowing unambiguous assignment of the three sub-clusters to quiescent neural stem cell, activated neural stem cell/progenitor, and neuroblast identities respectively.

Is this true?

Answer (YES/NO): YES